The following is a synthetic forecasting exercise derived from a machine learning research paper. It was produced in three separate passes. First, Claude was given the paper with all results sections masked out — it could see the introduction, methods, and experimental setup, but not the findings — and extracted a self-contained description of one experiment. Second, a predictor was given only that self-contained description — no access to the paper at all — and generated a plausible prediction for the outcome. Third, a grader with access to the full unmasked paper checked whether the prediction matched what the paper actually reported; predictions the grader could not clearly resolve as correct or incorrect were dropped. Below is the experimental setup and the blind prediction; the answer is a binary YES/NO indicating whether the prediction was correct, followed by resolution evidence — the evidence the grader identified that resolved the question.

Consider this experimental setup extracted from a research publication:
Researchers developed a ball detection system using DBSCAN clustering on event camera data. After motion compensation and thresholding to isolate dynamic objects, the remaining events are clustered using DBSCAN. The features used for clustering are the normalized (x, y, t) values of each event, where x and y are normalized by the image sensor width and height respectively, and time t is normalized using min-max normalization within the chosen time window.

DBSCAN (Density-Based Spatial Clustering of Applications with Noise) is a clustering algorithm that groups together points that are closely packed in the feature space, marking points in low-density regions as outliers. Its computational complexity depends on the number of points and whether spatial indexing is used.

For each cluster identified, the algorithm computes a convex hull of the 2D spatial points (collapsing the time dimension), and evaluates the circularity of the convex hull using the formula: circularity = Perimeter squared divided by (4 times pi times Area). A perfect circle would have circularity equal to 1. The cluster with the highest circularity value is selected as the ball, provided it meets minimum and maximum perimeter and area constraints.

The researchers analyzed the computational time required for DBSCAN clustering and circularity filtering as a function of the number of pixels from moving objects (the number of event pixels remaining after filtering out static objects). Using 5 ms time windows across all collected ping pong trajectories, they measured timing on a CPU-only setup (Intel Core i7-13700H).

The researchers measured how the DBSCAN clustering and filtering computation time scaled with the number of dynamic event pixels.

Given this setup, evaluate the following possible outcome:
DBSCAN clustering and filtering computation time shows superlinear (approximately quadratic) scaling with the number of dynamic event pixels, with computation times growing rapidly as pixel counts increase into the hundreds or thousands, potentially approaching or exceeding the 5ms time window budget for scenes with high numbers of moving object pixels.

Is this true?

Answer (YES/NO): NO